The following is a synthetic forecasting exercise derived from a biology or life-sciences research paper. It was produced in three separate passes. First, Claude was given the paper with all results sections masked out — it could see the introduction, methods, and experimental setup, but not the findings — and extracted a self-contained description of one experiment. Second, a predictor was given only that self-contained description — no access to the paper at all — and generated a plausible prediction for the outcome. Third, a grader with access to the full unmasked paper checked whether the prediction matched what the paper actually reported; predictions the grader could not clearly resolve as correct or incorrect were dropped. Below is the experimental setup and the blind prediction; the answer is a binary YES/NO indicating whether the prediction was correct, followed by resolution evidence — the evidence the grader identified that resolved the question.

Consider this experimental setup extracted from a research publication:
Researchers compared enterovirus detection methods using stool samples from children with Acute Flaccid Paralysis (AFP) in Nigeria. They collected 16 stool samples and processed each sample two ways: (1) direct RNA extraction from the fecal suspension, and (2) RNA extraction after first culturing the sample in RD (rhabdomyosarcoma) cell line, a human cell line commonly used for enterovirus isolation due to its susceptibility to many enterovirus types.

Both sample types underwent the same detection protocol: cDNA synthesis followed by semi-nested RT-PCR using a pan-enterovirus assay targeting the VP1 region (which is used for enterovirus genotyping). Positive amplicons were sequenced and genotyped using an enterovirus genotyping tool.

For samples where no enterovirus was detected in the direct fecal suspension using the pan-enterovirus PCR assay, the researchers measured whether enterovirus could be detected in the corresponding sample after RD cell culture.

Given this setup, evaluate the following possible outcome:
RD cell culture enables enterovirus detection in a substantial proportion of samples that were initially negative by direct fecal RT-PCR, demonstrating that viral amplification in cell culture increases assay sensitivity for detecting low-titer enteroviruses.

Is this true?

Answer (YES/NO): YES